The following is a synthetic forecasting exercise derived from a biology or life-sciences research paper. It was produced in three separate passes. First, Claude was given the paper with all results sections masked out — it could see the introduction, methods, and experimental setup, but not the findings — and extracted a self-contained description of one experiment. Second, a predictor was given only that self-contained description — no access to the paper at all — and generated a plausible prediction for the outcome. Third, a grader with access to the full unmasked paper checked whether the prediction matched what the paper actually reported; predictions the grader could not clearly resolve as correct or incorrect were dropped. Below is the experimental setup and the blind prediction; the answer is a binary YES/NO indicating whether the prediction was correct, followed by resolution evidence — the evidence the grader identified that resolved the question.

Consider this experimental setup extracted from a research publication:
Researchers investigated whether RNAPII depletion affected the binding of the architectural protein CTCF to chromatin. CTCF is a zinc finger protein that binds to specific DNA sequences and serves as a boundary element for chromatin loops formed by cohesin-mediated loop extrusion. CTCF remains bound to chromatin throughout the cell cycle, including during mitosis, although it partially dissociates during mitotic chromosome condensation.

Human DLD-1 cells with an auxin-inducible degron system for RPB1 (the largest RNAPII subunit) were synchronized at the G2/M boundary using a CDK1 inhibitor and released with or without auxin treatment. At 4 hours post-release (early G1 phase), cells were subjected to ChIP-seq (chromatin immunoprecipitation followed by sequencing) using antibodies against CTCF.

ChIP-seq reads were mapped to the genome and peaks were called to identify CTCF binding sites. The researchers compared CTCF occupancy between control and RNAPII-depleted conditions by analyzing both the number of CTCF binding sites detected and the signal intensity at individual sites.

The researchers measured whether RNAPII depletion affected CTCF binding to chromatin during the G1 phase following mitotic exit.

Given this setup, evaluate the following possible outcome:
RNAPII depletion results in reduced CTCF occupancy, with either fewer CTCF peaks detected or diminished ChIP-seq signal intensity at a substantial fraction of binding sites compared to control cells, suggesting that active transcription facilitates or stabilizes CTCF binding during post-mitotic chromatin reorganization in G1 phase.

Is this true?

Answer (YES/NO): NO